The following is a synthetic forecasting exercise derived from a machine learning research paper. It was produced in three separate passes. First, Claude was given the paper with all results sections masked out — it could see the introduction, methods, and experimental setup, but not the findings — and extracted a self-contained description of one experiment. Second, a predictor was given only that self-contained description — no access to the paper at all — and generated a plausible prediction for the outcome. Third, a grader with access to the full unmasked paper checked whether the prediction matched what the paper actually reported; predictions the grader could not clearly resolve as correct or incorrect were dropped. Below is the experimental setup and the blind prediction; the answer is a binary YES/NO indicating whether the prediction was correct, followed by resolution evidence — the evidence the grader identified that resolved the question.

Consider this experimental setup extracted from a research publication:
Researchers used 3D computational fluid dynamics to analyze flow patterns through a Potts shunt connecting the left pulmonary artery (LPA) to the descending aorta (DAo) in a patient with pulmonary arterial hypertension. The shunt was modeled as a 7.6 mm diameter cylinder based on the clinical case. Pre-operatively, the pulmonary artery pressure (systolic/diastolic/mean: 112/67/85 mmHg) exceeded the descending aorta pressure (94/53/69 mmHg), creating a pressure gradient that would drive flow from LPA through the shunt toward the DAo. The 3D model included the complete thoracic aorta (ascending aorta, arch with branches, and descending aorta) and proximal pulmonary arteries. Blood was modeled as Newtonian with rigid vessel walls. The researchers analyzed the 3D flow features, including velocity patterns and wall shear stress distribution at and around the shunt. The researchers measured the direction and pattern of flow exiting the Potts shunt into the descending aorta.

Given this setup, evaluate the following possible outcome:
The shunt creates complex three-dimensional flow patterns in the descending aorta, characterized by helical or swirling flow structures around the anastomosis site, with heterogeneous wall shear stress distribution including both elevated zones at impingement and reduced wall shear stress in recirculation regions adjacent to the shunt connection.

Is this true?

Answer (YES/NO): NO